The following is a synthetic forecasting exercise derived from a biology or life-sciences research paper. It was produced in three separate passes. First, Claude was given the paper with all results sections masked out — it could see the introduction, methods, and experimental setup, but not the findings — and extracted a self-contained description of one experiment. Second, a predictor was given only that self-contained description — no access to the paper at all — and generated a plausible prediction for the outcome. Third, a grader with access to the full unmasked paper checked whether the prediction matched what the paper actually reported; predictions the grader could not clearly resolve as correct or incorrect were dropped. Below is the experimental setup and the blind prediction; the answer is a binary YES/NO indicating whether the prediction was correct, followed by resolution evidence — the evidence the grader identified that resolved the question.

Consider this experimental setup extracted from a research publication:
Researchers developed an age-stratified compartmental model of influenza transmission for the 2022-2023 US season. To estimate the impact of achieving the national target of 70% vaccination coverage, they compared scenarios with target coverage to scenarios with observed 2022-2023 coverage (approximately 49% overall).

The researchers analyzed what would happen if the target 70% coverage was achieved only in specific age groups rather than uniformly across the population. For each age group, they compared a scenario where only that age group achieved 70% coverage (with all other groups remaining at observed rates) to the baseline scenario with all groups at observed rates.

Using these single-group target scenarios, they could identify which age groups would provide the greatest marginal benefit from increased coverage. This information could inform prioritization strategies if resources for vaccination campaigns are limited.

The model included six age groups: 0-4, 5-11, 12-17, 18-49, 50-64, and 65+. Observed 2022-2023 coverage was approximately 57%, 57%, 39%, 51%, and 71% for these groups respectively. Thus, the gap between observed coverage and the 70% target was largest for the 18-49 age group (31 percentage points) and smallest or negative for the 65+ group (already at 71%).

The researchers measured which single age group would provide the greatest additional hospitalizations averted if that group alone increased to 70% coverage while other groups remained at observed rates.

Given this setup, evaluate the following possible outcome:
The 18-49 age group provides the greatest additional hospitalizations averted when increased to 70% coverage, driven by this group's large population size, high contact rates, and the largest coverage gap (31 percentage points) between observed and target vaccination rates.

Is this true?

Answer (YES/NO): YES